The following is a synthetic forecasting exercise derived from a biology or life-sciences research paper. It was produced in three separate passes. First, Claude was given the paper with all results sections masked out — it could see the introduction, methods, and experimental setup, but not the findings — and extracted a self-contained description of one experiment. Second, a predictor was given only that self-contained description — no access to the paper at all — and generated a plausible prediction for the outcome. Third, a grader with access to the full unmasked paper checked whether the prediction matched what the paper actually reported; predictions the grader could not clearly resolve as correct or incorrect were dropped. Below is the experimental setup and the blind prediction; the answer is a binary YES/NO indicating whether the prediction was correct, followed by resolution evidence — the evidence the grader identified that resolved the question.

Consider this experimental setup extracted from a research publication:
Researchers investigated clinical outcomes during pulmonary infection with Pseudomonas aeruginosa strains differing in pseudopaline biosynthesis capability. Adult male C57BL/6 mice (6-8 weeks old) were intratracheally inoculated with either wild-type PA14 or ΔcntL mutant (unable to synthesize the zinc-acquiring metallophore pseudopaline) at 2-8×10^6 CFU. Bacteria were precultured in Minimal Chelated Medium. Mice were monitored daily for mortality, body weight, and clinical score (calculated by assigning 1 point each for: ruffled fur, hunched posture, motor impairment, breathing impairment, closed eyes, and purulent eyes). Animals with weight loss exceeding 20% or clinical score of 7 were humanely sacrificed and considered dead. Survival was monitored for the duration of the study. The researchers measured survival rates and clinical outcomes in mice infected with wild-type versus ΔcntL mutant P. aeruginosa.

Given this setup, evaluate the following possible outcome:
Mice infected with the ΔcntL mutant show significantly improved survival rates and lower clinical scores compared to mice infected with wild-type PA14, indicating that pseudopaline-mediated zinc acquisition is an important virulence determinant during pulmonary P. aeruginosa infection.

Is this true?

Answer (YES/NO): YES